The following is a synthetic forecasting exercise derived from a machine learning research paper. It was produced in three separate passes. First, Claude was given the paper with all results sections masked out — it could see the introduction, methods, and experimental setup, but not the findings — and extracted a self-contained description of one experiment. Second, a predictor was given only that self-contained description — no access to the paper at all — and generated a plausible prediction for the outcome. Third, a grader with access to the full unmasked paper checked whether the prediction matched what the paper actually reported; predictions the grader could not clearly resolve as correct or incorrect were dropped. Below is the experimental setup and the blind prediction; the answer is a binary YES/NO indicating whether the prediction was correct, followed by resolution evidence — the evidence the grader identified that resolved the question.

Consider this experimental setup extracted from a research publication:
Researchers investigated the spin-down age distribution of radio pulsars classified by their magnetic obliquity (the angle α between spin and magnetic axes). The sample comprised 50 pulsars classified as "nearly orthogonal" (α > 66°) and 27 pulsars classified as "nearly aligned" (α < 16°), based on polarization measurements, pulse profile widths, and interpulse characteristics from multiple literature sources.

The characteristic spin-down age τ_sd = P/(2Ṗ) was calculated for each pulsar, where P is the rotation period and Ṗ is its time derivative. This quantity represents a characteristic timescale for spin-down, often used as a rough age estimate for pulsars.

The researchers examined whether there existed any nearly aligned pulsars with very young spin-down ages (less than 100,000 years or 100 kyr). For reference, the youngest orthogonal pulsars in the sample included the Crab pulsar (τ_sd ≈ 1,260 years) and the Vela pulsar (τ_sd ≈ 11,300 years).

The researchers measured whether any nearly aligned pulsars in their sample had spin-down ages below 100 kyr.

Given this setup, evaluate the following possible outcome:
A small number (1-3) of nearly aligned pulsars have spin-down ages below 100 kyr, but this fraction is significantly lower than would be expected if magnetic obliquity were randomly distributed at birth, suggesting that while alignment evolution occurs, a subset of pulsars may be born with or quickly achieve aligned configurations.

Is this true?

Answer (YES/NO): NO